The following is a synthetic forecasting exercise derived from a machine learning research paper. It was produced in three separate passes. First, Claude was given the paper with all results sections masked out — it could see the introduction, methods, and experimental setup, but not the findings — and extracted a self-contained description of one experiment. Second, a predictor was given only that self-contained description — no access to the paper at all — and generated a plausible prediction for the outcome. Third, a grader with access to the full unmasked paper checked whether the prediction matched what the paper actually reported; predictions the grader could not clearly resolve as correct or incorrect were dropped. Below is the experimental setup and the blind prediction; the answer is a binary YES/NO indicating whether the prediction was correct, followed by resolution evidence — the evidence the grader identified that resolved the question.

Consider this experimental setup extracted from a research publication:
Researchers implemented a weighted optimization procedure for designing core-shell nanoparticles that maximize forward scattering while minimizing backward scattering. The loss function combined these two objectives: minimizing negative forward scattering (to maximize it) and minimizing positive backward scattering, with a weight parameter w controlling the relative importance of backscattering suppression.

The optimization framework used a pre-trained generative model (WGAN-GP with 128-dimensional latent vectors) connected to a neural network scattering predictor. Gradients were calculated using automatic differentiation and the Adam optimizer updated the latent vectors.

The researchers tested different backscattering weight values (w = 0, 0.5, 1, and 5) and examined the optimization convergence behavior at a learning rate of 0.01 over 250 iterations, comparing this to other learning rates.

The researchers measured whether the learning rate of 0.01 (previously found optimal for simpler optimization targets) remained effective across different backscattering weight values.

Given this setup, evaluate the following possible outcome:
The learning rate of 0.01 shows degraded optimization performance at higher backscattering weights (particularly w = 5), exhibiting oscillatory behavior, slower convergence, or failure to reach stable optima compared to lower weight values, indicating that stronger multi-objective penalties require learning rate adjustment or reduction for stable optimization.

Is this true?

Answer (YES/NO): NO